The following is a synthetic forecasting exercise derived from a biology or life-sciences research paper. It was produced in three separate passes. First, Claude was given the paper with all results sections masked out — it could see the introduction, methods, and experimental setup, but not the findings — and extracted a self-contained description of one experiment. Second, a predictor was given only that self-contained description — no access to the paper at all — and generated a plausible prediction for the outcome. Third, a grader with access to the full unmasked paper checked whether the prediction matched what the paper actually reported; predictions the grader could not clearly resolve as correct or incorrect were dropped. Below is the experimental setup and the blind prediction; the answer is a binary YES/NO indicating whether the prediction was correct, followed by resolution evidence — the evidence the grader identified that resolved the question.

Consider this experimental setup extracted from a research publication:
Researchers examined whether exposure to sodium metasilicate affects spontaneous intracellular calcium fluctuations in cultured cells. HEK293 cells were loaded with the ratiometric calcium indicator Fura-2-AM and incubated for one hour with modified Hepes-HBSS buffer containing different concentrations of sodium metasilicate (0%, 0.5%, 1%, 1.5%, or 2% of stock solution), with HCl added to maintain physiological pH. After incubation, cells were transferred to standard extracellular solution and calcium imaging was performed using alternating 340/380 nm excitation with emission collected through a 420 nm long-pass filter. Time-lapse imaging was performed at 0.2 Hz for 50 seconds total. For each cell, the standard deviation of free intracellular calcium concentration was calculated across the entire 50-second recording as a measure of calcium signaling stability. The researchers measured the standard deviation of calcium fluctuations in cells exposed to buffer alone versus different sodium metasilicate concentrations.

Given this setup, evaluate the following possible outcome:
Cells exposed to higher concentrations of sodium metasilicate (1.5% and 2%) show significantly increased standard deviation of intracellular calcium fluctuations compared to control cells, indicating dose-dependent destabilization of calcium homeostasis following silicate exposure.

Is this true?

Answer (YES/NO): NO